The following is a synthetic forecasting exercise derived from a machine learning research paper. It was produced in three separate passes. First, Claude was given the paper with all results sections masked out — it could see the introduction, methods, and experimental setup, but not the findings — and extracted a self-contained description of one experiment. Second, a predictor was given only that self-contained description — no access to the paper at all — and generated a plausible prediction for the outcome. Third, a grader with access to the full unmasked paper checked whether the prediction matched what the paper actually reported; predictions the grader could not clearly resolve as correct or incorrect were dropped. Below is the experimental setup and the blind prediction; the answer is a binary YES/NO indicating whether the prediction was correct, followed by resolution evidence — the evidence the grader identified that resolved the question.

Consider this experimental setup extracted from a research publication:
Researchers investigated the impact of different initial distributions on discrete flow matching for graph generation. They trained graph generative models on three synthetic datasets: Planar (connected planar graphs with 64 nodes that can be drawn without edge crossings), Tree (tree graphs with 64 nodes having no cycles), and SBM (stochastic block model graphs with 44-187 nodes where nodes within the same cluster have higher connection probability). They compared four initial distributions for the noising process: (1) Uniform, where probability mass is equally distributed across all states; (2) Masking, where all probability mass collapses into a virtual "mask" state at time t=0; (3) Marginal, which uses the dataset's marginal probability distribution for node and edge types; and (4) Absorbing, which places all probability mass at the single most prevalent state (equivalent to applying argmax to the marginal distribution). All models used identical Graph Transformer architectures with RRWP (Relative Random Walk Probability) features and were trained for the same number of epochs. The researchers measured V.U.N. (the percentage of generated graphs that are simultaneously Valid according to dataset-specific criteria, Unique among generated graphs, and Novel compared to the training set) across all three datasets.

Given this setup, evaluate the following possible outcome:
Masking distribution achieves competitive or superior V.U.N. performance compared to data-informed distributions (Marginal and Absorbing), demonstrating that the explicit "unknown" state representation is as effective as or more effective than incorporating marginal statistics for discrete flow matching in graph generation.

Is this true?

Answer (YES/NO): NO